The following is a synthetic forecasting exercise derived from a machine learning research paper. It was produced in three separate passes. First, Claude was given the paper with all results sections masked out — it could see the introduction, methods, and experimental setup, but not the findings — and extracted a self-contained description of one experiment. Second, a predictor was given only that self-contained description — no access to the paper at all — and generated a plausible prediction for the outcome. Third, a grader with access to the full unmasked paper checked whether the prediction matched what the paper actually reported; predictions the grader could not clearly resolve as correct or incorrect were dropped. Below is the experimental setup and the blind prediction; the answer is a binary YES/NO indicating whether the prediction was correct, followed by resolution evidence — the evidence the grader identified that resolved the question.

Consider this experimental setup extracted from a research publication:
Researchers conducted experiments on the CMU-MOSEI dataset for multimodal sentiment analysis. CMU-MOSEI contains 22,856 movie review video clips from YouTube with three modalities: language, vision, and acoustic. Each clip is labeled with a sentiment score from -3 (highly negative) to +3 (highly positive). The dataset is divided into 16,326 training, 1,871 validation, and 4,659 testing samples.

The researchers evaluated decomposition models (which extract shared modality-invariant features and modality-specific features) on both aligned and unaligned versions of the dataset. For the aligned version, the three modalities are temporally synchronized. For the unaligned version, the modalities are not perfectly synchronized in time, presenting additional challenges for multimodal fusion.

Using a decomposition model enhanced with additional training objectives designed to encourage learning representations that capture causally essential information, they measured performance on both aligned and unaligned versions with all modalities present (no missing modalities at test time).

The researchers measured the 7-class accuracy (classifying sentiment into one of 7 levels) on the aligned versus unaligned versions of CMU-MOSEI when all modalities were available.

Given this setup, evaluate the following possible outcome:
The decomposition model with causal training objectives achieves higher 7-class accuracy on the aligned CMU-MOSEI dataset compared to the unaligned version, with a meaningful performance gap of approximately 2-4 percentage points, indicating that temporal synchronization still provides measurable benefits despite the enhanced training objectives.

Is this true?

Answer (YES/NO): NO